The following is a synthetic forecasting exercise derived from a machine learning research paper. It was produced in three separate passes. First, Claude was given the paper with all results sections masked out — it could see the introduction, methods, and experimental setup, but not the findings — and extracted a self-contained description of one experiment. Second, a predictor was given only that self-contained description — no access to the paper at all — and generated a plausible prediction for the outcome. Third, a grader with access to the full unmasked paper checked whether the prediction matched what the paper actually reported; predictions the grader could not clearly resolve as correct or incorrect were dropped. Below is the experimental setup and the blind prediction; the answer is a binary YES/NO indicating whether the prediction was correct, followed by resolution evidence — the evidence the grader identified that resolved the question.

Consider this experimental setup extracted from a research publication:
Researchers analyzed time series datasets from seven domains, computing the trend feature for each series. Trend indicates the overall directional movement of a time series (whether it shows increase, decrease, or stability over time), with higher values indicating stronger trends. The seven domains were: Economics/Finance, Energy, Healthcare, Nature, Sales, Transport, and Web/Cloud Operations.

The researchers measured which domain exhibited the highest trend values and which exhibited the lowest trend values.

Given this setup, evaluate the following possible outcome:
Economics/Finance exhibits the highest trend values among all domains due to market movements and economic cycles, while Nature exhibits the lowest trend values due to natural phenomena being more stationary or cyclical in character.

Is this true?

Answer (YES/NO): NO